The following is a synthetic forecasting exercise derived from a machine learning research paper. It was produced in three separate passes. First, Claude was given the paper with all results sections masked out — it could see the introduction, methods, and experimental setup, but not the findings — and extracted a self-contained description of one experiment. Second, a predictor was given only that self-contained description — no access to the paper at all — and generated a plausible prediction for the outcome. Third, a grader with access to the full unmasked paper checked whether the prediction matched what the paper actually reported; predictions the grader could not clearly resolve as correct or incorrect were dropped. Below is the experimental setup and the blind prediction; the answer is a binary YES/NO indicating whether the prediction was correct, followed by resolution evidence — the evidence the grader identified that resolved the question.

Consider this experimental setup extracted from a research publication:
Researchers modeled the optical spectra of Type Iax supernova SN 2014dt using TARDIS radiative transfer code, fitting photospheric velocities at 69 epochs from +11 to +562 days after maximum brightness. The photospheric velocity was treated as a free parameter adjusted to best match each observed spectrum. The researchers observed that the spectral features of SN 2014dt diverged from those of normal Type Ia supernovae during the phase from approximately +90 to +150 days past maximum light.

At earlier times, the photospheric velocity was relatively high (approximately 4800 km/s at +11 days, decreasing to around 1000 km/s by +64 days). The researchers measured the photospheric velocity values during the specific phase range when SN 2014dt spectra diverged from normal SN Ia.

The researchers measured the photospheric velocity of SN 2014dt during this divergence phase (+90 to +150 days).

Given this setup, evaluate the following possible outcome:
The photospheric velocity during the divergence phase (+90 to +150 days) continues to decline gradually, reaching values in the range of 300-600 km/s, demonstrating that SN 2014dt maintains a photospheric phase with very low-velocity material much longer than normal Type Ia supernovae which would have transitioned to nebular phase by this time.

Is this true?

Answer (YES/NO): NO